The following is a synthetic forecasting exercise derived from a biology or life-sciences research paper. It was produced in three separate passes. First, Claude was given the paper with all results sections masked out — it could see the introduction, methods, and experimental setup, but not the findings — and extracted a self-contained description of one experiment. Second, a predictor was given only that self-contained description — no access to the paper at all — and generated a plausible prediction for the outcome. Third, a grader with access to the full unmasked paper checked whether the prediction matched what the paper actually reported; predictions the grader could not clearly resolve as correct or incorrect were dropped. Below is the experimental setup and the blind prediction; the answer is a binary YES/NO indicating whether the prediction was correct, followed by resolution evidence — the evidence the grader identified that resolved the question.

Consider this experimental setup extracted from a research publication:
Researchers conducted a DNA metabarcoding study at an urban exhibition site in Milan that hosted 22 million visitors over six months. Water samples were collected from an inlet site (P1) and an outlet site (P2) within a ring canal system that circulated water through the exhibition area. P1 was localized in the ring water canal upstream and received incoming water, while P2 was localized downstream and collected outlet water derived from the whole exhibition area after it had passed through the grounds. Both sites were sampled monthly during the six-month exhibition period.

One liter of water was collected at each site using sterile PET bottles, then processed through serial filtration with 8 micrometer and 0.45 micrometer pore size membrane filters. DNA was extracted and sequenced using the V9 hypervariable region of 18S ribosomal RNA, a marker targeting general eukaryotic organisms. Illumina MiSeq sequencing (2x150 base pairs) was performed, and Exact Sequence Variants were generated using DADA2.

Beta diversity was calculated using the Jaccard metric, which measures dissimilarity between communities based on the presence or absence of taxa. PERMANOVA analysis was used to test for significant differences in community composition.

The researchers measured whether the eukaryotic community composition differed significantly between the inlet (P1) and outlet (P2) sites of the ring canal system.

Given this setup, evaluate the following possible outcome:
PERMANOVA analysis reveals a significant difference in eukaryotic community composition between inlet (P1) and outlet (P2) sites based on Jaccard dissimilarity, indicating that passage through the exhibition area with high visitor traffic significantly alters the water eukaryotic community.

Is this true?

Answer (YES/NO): NO